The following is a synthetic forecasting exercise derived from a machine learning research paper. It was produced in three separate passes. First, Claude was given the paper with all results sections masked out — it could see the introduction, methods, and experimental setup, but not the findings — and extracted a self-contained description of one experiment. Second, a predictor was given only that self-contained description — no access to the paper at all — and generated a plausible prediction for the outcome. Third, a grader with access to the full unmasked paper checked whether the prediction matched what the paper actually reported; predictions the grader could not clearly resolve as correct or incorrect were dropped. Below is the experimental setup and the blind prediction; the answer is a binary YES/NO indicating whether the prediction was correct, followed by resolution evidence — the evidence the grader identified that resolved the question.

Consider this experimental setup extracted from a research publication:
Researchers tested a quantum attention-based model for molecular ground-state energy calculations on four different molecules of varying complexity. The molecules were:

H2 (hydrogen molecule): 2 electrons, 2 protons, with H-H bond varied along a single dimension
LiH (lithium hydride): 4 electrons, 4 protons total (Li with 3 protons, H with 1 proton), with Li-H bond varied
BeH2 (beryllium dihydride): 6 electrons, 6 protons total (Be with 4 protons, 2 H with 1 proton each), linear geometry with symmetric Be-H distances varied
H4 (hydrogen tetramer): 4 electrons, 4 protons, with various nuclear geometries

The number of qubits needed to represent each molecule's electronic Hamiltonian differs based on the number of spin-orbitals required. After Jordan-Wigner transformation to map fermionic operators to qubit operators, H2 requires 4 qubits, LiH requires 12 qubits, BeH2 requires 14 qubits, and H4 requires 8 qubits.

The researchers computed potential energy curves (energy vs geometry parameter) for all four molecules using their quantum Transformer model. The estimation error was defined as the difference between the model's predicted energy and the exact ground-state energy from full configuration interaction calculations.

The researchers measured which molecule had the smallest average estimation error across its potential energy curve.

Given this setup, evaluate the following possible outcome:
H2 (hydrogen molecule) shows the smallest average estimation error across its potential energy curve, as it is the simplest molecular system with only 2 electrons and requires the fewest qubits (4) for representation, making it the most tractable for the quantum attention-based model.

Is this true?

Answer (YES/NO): NO